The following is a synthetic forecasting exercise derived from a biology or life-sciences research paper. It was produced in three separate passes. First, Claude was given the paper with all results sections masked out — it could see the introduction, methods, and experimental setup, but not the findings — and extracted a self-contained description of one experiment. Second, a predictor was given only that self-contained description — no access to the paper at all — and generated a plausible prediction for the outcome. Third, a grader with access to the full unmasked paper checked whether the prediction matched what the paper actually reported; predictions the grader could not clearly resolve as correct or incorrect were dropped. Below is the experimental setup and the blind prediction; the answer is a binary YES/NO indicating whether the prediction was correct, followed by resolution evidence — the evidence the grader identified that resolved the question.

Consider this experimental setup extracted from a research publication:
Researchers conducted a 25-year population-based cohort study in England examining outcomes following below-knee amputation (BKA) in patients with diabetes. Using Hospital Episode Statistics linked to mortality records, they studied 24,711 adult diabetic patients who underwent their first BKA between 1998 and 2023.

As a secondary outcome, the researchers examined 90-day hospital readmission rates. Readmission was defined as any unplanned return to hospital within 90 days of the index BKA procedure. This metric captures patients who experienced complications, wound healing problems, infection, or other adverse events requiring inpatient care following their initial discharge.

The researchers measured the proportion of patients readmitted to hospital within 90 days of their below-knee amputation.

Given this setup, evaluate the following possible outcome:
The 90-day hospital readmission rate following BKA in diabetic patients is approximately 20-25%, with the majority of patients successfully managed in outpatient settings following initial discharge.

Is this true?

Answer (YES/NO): YES